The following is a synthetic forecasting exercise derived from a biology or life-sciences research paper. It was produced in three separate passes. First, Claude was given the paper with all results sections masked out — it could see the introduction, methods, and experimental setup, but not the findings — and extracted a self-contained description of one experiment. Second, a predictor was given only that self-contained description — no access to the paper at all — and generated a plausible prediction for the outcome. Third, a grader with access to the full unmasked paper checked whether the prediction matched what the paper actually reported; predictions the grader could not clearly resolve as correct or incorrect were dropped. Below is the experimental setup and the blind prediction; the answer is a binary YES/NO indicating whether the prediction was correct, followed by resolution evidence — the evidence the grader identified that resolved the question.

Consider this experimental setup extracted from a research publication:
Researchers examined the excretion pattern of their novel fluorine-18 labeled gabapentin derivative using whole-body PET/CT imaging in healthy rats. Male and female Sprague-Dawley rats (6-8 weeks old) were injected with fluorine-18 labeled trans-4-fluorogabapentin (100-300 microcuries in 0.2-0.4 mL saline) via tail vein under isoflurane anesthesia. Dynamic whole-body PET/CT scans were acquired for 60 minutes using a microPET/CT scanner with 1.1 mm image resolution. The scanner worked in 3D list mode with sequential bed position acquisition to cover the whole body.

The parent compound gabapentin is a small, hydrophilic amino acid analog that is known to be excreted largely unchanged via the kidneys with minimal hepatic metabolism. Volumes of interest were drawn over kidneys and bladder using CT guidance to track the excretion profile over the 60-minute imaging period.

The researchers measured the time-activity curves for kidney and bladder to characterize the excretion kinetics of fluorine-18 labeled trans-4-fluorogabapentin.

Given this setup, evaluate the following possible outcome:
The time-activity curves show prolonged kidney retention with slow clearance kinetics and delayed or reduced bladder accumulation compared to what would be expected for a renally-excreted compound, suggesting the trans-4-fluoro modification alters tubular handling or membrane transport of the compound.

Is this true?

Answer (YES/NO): NO